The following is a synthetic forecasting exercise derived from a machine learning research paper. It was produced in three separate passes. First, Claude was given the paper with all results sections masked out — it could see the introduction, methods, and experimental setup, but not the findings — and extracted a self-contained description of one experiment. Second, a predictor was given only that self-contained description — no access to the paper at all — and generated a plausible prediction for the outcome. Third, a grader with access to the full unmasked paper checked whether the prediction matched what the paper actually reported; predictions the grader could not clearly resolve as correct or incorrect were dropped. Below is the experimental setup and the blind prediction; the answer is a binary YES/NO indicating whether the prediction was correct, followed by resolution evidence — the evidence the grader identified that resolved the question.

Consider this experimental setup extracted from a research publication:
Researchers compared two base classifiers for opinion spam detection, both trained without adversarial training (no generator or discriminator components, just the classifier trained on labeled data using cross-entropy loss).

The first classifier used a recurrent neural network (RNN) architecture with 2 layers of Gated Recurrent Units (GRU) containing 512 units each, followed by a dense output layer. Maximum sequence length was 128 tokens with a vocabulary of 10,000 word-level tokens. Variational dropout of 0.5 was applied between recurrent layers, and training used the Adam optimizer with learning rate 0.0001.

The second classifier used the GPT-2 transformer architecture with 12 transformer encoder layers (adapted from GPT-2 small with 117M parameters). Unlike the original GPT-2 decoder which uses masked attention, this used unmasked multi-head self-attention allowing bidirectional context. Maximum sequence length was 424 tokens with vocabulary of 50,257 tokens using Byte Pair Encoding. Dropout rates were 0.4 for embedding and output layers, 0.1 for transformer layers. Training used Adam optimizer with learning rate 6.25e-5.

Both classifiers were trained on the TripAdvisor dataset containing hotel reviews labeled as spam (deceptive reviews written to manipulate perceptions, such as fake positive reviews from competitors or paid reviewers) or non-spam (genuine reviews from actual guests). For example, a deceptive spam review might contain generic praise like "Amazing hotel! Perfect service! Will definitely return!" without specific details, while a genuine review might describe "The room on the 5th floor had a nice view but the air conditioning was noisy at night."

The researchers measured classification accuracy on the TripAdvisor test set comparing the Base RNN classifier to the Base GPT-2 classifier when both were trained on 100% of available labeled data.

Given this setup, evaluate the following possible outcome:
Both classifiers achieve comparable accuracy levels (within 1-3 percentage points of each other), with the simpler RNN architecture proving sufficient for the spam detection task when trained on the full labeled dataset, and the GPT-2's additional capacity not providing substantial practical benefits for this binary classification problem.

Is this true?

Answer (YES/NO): YES